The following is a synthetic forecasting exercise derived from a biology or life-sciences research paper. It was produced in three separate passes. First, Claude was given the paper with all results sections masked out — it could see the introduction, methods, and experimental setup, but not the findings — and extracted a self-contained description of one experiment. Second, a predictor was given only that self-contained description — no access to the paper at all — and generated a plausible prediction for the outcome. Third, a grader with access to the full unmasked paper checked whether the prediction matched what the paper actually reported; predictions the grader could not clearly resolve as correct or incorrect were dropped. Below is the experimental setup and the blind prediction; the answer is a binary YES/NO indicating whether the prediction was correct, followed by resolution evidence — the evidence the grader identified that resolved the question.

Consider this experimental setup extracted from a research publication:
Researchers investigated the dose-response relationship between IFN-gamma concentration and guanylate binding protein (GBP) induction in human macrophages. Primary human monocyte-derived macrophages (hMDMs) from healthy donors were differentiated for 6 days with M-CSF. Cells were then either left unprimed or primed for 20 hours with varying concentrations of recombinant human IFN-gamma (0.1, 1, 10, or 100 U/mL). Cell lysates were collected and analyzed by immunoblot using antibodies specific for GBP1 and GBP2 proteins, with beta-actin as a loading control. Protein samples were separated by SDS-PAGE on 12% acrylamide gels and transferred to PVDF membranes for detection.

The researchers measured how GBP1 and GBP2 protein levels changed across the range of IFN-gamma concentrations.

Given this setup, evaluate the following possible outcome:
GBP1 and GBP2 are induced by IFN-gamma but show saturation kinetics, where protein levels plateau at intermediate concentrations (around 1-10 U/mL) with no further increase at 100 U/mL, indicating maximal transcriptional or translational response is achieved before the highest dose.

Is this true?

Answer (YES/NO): NO